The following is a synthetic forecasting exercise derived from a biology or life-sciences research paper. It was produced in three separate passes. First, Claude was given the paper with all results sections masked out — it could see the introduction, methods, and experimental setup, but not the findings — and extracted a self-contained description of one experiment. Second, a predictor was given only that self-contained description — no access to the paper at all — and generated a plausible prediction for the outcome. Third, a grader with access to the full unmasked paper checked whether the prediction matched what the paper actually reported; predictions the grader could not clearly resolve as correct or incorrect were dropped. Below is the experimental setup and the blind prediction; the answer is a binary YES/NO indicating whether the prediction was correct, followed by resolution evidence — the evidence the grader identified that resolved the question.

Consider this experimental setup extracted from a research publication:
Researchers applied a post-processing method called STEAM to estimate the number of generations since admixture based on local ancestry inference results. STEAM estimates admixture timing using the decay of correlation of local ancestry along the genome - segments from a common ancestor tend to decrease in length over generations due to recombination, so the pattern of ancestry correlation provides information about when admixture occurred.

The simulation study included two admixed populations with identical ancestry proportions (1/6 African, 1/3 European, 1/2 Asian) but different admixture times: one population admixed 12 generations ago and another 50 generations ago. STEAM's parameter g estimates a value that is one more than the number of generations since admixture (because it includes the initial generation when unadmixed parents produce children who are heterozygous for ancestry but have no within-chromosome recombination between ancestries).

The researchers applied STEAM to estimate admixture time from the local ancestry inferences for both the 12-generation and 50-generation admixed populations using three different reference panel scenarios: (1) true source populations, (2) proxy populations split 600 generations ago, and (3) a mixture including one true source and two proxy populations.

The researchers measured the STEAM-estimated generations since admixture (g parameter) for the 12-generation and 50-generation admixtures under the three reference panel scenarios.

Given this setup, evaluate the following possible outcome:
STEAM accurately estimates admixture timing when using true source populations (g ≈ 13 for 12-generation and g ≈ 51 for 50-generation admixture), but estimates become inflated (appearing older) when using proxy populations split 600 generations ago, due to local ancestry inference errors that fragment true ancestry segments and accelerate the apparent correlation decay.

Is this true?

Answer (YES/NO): NO